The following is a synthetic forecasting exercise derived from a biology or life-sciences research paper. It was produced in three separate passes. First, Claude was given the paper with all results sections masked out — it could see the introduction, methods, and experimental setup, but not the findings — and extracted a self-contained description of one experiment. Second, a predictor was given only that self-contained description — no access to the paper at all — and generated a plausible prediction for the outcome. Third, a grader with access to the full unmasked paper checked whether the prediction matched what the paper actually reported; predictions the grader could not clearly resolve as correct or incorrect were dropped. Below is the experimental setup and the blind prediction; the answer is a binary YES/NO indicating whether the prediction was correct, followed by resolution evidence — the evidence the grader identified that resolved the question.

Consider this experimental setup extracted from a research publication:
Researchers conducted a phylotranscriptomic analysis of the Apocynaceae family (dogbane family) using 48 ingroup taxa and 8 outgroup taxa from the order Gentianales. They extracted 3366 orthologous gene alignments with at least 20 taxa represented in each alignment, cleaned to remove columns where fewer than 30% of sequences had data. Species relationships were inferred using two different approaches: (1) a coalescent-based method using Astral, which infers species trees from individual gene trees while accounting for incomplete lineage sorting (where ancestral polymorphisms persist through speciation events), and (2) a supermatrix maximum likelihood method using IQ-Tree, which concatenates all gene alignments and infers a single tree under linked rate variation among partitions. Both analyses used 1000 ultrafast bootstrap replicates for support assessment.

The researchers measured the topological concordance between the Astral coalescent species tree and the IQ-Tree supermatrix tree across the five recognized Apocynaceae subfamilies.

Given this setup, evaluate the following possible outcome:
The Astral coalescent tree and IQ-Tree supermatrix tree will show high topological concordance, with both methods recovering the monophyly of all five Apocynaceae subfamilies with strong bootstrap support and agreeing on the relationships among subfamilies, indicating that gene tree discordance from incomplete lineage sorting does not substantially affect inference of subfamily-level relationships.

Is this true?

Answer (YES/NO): NO